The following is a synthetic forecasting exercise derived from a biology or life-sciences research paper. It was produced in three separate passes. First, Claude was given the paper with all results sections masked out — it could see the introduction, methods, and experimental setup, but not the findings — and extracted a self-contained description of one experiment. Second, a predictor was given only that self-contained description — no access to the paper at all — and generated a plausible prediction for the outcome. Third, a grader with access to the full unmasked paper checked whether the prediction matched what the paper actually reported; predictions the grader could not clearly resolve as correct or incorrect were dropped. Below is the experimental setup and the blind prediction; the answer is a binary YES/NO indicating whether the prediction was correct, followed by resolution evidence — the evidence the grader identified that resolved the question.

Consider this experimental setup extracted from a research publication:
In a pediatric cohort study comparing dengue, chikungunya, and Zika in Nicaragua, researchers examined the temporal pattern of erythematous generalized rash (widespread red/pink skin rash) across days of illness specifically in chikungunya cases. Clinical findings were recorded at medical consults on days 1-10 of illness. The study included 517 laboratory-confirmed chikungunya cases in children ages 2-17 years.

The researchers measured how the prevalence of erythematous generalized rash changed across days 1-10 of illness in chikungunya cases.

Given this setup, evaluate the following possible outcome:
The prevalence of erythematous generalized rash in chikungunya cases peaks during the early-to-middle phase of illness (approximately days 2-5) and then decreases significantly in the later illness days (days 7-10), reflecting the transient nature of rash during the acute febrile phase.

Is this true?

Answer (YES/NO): NO